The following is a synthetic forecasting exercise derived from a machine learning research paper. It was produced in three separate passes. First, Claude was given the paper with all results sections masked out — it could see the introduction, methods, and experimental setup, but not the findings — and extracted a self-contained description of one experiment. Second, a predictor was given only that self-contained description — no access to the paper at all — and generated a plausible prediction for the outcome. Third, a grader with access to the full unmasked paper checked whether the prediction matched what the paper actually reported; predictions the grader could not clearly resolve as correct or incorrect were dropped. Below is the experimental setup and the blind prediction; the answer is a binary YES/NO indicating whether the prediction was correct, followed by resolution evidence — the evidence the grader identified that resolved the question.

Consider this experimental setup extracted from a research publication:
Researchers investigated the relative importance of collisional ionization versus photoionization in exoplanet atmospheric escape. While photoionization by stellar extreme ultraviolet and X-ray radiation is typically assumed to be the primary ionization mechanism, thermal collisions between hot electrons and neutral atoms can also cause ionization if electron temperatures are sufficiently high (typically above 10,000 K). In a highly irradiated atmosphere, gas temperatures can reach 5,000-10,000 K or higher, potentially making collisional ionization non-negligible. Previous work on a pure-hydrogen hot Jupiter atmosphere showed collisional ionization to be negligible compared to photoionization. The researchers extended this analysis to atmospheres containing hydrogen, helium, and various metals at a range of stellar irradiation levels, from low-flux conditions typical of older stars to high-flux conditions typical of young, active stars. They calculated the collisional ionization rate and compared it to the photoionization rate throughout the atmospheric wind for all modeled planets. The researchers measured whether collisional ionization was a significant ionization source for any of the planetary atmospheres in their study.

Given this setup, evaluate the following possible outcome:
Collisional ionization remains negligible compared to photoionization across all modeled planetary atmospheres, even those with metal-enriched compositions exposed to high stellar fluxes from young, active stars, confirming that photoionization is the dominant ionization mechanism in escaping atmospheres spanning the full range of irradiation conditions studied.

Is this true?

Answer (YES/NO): YES